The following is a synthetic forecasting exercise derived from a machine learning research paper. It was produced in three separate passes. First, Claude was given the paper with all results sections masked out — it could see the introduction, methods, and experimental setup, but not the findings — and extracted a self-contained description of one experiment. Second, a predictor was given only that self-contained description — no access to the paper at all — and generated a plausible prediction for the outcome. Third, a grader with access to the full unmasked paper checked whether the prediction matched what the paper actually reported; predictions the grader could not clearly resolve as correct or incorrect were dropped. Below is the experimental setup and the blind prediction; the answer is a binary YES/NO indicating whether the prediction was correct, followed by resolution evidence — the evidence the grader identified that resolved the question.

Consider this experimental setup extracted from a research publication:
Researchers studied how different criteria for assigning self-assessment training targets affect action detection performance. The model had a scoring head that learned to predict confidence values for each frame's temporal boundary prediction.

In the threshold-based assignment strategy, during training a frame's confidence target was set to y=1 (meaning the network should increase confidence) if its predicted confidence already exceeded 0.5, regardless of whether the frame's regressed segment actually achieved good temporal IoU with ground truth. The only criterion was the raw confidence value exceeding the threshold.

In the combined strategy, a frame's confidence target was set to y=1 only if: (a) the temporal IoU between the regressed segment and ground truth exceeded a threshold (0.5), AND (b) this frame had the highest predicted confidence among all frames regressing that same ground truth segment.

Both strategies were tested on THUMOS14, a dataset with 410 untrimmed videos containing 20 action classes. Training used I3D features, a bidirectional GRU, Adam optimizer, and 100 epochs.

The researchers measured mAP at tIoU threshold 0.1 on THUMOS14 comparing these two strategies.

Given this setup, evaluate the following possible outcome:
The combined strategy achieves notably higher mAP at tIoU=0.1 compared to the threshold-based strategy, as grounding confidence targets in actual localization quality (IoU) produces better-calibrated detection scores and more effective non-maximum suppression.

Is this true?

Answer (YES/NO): YES